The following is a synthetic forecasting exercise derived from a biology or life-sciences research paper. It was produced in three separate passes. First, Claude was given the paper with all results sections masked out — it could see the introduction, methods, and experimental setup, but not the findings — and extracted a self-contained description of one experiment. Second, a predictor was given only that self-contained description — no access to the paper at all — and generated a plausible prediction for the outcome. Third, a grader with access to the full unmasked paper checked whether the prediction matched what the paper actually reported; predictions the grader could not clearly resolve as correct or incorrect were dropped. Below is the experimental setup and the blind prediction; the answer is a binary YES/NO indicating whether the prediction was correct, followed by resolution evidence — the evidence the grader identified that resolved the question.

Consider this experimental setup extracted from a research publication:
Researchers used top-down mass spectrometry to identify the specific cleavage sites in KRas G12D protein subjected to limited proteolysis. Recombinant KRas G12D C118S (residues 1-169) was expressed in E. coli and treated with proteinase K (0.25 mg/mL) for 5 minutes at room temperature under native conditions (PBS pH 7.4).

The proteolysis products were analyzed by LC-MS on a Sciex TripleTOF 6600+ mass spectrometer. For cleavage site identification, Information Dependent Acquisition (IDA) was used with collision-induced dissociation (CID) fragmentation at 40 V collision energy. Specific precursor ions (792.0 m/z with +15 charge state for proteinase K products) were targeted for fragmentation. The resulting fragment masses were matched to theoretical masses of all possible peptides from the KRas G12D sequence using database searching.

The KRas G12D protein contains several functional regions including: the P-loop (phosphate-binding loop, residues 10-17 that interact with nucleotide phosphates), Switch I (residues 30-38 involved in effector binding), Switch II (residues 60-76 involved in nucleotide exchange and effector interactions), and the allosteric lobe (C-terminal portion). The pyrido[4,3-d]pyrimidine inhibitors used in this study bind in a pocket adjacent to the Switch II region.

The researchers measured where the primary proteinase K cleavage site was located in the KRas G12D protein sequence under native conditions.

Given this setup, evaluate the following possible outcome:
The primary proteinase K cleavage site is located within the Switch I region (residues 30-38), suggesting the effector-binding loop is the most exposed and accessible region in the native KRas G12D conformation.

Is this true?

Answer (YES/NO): NO